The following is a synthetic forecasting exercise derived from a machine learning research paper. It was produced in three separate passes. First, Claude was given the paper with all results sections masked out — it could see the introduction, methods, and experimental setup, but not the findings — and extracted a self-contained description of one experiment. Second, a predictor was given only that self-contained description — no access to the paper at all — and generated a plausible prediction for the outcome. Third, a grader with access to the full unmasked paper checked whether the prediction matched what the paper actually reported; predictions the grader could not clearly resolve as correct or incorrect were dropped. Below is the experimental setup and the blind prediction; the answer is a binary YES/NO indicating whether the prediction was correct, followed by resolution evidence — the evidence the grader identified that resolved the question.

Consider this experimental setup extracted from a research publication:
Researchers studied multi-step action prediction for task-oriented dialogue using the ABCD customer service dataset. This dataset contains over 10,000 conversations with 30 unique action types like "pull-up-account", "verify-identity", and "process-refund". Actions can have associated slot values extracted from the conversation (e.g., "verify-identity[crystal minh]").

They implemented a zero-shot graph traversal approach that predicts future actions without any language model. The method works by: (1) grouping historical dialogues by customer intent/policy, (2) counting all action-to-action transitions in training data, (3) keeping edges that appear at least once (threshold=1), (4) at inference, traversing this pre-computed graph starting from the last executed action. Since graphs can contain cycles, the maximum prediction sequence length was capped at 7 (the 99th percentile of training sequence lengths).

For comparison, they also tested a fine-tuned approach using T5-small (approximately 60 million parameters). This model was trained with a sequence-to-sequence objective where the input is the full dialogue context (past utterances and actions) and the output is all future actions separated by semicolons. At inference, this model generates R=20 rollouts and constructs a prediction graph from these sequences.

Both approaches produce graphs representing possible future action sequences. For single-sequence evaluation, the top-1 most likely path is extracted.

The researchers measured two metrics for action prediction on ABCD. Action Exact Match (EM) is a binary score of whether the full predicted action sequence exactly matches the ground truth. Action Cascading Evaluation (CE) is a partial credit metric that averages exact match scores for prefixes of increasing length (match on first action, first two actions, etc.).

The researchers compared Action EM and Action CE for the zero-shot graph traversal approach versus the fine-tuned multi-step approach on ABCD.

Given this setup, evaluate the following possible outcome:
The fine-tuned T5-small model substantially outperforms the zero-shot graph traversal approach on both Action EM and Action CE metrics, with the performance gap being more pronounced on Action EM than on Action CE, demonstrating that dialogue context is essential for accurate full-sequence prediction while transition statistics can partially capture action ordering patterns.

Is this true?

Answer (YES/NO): NO